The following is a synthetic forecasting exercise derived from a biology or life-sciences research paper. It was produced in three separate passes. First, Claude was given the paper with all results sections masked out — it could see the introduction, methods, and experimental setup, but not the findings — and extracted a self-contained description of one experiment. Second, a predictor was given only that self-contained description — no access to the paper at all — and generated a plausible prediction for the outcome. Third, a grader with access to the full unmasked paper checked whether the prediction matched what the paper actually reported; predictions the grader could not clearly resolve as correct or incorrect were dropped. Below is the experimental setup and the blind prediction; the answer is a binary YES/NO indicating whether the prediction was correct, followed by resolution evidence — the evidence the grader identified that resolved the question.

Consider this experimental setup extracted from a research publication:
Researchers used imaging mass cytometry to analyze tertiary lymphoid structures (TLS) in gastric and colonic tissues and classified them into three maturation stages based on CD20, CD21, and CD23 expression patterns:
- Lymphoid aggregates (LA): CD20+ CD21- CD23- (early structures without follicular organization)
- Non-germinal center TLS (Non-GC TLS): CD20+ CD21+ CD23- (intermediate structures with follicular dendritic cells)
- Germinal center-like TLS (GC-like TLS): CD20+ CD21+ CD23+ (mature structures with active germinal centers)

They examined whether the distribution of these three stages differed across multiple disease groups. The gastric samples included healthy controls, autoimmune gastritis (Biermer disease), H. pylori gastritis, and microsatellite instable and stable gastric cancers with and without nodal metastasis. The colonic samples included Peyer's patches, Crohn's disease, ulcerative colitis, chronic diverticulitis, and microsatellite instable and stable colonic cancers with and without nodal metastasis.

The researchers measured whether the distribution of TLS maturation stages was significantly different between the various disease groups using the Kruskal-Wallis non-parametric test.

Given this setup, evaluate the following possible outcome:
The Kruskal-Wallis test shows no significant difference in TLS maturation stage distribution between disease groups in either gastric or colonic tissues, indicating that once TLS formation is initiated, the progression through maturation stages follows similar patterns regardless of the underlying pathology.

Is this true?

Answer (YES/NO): NO